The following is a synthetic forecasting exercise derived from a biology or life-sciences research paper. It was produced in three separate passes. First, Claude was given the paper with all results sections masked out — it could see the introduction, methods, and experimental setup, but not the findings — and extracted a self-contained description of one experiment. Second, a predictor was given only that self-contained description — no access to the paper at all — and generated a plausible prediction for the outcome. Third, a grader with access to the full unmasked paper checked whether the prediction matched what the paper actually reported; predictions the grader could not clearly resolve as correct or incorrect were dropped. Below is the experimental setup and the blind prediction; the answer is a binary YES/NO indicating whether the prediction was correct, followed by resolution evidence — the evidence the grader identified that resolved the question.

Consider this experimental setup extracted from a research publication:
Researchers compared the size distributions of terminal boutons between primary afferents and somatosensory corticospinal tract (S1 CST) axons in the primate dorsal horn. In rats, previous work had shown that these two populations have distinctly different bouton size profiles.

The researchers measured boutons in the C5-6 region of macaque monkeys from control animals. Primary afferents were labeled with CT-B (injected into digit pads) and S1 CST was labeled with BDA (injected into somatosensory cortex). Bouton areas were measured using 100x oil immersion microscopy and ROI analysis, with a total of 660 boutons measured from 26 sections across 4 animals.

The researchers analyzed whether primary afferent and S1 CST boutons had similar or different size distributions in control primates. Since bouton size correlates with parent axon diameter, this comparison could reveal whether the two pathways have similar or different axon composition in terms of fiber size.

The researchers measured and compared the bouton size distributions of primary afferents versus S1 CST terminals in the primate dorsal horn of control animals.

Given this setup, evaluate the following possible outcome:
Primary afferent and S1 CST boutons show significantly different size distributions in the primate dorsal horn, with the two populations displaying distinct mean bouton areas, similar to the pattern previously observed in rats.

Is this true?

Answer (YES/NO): NO